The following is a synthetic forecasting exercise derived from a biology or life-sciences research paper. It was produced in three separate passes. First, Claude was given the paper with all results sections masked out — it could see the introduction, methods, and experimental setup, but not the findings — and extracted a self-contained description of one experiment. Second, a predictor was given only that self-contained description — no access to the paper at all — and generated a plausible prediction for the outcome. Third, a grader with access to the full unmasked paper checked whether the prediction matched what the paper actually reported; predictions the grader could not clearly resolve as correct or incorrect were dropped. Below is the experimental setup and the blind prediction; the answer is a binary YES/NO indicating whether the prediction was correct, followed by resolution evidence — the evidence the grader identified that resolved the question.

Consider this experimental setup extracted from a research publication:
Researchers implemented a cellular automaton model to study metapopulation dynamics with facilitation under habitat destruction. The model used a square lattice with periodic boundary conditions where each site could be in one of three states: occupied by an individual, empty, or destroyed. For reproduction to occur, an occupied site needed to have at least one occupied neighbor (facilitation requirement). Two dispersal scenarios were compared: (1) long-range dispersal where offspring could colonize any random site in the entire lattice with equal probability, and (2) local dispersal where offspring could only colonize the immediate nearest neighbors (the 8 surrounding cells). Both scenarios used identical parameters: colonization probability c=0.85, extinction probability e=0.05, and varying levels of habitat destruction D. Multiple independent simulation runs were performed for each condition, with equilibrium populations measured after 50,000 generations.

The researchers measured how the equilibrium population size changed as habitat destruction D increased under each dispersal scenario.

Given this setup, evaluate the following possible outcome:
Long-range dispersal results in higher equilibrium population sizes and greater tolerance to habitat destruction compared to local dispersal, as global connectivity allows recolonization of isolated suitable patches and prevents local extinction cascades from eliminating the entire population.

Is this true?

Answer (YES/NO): NO